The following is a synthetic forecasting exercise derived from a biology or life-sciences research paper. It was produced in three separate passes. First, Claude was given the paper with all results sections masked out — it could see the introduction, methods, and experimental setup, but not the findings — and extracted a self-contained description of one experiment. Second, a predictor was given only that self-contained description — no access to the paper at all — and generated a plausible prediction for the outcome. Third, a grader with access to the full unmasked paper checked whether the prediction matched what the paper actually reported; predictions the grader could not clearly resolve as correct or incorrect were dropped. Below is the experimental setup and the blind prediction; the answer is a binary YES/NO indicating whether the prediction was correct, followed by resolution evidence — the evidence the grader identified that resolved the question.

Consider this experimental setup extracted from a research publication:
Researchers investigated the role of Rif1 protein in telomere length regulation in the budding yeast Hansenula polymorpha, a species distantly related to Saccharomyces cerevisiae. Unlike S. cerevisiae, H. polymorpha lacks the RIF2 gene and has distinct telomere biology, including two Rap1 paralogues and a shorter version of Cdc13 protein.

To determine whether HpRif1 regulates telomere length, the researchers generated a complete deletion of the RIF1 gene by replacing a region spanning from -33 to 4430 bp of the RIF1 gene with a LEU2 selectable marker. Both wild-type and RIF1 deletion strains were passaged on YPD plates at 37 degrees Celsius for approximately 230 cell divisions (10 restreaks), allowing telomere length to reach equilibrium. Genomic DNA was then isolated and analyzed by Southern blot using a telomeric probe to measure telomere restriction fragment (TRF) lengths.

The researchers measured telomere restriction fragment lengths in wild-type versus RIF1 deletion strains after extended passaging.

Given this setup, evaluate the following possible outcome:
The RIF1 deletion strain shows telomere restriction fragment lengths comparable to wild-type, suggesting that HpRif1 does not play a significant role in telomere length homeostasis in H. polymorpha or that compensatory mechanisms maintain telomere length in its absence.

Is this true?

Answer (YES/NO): NO